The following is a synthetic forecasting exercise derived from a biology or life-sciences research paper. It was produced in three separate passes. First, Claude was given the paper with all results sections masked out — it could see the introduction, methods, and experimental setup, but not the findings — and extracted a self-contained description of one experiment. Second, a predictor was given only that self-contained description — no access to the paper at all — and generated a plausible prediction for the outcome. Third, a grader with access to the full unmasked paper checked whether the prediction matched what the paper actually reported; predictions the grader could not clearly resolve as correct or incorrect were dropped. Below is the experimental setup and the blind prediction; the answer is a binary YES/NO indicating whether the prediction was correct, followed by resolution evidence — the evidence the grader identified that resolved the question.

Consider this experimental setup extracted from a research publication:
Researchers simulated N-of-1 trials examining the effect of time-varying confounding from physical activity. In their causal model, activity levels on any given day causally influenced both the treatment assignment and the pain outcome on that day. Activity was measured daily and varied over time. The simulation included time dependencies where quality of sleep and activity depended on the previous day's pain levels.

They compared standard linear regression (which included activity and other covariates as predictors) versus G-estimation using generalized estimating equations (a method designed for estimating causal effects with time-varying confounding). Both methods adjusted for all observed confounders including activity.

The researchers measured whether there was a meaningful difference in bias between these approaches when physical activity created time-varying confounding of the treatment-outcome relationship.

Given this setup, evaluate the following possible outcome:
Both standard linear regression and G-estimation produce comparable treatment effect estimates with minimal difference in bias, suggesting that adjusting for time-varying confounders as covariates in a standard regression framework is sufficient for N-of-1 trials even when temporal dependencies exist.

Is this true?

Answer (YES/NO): YES